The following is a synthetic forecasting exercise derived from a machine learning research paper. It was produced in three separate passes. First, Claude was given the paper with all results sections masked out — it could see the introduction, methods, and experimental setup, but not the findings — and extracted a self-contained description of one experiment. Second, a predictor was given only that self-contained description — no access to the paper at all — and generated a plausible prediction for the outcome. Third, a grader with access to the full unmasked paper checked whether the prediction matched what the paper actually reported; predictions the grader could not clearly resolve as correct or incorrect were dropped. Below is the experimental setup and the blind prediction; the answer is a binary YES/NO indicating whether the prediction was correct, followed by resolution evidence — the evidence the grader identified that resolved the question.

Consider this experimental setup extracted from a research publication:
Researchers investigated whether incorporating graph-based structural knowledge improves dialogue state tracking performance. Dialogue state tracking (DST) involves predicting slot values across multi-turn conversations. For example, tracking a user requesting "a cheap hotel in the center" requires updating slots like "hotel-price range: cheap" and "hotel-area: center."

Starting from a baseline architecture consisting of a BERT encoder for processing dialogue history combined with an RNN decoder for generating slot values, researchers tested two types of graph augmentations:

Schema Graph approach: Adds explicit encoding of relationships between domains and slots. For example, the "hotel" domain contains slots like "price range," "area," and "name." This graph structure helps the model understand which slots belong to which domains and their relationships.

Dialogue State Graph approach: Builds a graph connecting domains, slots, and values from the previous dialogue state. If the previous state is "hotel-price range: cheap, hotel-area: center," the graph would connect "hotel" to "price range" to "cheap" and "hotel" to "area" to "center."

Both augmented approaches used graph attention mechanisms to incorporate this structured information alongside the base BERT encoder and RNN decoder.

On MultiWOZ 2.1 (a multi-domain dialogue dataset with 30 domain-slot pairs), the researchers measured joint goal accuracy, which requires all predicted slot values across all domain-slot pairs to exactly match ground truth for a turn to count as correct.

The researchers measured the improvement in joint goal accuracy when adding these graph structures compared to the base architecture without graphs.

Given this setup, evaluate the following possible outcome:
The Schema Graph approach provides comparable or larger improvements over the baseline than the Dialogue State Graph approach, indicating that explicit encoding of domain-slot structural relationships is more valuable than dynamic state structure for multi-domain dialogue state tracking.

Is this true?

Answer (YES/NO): NO